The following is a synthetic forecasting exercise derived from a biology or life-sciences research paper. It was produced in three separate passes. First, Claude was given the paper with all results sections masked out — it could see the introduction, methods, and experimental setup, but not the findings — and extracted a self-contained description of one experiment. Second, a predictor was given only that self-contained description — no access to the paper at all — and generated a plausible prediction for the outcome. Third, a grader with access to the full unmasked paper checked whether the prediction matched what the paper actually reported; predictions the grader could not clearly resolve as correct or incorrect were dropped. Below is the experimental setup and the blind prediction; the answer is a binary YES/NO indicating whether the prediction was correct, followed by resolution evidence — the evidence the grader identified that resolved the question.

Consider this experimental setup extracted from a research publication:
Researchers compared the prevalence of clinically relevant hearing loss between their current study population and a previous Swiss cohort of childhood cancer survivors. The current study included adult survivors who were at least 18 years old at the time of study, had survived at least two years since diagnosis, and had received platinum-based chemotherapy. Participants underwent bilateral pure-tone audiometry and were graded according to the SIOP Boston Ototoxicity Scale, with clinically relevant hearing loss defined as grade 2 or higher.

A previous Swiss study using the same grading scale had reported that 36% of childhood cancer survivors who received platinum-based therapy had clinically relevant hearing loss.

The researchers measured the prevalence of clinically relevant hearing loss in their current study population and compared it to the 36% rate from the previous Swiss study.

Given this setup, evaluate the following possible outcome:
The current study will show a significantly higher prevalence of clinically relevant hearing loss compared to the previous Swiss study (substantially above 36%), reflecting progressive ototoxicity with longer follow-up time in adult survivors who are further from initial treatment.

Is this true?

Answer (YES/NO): YES